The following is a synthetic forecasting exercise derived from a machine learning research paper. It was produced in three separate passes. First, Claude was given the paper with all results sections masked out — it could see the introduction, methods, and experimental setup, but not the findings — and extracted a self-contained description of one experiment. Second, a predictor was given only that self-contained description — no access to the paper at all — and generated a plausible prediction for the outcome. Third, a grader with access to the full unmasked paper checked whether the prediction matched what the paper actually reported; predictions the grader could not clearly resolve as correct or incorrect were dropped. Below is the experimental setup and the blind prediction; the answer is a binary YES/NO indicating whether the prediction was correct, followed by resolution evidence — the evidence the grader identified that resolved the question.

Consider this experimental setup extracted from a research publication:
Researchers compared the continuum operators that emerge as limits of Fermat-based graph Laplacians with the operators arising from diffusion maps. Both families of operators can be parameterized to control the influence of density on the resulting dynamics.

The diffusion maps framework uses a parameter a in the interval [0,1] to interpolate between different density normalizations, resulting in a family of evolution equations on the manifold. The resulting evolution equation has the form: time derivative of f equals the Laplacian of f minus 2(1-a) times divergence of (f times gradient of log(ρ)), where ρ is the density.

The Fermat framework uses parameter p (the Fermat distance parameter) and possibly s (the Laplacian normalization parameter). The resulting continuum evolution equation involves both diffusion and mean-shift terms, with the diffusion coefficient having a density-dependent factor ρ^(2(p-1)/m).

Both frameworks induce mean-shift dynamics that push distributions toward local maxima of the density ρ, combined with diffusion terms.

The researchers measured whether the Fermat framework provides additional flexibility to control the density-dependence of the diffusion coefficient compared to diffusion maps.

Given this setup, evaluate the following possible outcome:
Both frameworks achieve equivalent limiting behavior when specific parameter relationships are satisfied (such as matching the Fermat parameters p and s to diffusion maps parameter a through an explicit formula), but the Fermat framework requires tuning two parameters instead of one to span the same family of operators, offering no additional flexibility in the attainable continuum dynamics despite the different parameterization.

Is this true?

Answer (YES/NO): NO